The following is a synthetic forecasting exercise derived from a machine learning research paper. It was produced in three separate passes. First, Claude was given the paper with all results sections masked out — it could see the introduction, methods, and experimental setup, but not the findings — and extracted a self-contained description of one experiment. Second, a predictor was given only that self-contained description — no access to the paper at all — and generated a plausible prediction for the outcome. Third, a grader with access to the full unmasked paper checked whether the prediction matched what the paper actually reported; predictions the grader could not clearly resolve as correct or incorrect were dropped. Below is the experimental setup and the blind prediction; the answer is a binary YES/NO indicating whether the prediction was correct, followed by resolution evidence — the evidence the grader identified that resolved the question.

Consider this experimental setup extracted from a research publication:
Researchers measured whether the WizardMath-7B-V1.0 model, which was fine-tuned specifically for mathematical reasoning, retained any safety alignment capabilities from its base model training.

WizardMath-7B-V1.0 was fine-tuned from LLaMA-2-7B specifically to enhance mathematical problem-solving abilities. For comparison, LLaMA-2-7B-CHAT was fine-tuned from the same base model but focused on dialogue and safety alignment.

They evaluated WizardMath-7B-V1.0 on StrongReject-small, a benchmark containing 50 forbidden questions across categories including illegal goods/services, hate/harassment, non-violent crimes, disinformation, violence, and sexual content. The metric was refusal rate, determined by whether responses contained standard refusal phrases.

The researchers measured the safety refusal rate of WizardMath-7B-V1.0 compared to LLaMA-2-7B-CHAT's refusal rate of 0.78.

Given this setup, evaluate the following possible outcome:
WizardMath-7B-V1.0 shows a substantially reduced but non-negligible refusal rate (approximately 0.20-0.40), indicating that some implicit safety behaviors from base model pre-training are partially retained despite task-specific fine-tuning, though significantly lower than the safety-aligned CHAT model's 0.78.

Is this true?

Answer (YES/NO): YES